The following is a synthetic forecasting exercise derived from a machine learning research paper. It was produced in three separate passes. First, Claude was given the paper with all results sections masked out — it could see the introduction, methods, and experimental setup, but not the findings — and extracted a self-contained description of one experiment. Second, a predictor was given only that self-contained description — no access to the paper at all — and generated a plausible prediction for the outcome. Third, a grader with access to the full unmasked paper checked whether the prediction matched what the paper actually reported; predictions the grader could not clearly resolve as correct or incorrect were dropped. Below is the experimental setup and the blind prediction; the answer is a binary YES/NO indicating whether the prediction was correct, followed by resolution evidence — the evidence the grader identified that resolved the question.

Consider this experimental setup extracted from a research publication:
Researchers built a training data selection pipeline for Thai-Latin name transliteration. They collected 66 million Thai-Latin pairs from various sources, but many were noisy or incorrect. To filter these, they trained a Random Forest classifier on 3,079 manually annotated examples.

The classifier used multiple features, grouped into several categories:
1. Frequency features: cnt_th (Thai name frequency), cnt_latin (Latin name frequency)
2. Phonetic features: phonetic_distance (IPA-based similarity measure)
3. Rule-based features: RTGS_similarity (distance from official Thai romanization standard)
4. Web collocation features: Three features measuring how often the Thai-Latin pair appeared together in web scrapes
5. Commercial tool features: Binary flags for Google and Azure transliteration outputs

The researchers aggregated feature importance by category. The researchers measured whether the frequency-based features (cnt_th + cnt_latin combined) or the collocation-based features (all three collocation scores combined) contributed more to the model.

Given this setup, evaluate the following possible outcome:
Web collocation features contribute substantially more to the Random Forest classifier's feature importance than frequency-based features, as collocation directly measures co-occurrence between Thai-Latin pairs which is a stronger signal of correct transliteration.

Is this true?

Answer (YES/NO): NO